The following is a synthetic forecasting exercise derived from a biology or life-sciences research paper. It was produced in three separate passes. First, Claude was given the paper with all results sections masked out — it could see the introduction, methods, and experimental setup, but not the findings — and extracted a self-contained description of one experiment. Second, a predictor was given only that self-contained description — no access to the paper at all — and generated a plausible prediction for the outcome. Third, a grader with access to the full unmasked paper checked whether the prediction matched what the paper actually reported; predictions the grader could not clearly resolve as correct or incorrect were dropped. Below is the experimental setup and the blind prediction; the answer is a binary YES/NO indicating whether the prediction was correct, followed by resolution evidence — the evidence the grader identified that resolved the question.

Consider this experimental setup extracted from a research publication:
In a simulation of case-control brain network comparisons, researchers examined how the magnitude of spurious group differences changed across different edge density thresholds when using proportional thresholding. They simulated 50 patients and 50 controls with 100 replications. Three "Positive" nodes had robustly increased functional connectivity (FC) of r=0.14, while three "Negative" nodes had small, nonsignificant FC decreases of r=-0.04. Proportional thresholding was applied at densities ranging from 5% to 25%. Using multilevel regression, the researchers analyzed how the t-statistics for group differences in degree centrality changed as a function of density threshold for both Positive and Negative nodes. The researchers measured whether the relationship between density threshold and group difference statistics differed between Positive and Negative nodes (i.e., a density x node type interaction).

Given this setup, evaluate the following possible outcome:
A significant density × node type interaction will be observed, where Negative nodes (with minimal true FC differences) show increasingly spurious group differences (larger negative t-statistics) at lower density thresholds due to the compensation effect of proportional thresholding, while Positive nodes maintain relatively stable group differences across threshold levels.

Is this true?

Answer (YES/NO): NO